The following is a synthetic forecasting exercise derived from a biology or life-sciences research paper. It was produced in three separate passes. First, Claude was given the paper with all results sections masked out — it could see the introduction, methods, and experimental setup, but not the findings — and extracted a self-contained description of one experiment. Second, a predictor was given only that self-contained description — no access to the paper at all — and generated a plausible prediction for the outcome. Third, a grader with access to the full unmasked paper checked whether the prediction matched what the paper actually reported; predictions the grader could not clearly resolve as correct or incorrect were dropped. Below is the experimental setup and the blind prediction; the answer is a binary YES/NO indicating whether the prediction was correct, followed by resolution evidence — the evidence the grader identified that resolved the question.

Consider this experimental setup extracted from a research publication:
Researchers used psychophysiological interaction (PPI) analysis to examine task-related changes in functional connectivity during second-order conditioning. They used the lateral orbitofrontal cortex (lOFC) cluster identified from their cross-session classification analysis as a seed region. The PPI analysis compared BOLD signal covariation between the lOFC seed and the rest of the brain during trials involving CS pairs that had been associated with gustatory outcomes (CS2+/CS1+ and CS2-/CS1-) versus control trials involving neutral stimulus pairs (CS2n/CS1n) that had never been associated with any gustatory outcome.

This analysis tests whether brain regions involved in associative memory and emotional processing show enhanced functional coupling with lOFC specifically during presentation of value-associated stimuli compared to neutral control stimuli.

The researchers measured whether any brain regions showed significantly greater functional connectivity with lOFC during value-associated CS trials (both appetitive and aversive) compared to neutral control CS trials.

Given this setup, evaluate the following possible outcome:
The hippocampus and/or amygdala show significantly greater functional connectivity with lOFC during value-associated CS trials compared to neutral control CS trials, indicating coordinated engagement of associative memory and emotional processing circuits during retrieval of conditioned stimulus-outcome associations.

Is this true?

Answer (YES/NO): YES